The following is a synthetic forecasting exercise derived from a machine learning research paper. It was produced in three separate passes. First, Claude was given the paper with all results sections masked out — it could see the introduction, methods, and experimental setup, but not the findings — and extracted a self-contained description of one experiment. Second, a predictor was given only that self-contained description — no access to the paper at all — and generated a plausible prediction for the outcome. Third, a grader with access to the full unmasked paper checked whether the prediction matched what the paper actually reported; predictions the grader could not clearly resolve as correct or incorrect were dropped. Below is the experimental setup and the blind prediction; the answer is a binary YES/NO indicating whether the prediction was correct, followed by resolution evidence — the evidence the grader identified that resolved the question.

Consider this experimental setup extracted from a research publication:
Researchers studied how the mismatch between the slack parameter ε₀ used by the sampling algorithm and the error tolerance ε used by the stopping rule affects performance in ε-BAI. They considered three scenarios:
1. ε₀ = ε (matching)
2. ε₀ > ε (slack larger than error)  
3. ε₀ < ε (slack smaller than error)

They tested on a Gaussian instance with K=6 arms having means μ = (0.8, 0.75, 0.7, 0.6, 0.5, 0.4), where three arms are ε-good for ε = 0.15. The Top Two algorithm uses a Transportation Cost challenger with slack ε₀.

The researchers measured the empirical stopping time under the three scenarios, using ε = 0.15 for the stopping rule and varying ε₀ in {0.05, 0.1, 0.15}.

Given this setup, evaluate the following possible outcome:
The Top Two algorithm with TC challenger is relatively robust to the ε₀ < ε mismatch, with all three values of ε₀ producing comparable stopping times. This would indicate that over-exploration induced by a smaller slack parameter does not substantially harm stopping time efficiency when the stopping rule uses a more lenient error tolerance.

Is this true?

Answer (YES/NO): NO